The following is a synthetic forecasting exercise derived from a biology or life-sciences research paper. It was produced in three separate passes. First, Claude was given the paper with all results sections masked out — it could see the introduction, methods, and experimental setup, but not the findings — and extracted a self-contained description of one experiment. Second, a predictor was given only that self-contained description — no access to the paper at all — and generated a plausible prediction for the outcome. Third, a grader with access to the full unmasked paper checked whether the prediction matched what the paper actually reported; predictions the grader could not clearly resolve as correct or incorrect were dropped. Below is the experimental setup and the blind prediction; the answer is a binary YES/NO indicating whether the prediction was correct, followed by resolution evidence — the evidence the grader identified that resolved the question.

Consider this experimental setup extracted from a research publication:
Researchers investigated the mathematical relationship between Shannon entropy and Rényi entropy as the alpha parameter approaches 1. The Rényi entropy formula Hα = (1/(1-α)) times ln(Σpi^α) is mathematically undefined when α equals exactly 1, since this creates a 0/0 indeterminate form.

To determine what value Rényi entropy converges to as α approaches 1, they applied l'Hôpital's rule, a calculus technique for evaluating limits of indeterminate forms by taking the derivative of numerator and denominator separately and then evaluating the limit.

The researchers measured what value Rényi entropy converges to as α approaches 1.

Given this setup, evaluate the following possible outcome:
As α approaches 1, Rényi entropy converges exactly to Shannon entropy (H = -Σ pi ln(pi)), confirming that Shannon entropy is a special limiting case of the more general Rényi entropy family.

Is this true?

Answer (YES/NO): YES